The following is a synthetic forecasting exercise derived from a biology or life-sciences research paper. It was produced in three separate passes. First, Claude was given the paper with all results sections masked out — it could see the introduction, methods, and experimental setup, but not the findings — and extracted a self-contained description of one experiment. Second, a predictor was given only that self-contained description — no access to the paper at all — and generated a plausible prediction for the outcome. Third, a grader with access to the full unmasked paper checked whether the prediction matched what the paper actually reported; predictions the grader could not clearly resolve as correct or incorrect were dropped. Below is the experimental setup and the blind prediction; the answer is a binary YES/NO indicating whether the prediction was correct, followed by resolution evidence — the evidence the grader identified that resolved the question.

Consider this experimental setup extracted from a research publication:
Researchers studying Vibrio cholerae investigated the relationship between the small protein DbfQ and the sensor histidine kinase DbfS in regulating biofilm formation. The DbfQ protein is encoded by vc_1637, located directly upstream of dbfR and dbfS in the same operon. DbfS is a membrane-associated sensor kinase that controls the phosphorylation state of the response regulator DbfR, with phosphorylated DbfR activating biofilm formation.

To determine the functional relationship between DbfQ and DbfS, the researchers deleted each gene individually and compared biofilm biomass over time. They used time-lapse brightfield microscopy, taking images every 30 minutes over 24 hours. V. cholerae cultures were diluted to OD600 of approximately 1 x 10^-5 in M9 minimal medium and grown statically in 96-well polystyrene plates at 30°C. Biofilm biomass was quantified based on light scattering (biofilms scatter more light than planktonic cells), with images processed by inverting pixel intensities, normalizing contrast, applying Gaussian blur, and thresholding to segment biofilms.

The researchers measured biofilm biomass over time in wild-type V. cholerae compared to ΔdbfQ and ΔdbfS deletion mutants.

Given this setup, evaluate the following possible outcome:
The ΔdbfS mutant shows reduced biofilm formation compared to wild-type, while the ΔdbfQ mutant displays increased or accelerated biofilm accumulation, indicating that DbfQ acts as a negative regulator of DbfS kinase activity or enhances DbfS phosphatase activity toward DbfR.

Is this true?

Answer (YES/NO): NO